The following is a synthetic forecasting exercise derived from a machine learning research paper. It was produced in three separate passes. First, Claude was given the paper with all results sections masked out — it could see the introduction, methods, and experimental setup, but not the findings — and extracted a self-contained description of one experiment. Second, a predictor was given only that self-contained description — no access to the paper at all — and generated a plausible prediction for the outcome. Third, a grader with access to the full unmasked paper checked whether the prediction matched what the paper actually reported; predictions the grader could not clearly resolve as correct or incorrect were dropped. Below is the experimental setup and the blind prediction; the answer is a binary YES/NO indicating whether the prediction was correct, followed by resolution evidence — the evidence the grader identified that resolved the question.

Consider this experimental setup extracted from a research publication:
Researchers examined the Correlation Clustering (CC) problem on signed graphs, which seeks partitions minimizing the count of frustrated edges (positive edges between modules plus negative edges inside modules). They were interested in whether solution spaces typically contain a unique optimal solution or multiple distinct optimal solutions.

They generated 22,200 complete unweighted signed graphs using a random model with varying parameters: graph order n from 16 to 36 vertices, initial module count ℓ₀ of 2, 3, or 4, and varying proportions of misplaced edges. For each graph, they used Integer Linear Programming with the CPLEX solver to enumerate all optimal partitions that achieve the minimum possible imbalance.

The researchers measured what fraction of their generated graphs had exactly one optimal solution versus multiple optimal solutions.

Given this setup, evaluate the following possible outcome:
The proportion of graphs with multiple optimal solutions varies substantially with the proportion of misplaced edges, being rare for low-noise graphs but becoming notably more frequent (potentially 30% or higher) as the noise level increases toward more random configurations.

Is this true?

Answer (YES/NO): YES